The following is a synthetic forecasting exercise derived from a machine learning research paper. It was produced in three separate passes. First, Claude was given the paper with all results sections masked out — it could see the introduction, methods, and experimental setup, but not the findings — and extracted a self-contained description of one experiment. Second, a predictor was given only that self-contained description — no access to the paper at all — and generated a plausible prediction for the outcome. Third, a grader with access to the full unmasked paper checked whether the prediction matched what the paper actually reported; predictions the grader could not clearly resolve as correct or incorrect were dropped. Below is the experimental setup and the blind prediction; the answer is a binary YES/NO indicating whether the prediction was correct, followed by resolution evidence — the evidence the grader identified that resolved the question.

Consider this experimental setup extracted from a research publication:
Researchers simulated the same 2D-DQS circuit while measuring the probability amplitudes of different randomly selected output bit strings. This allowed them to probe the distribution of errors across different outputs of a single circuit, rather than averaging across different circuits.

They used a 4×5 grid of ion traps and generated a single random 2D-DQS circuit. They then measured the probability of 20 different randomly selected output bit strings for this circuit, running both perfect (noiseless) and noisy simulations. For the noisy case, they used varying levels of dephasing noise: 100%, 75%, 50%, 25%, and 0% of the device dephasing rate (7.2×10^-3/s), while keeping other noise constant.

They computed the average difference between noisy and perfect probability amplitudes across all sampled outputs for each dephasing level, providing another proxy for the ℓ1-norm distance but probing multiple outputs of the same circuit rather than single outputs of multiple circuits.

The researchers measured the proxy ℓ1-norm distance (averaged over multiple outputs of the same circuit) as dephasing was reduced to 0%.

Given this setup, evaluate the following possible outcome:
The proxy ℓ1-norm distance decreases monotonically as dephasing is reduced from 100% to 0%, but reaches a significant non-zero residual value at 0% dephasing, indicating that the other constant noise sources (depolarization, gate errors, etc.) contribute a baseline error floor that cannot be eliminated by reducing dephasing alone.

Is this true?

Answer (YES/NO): YES